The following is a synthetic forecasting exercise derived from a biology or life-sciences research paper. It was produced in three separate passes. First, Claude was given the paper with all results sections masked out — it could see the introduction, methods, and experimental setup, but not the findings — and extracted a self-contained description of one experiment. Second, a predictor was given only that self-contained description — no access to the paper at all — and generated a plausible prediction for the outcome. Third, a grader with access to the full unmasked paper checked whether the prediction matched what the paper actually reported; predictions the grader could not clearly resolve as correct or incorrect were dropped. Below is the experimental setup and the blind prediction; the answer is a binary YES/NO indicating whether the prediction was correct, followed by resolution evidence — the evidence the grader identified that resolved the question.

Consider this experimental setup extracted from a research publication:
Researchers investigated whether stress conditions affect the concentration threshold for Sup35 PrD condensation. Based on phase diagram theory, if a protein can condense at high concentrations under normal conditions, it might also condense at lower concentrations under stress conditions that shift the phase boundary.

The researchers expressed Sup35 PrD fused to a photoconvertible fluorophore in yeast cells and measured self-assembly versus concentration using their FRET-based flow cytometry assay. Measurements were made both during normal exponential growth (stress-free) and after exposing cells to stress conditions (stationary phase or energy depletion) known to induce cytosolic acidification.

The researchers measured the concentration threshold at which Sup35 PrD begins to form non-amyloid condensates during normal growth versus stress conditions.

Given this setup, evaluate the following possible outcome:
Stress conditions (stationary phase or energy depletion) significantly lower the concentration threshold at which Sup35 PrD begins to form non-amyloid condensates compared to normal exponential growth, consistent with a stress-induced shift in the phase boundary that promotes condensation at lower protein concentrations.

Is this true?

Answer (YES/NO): YES